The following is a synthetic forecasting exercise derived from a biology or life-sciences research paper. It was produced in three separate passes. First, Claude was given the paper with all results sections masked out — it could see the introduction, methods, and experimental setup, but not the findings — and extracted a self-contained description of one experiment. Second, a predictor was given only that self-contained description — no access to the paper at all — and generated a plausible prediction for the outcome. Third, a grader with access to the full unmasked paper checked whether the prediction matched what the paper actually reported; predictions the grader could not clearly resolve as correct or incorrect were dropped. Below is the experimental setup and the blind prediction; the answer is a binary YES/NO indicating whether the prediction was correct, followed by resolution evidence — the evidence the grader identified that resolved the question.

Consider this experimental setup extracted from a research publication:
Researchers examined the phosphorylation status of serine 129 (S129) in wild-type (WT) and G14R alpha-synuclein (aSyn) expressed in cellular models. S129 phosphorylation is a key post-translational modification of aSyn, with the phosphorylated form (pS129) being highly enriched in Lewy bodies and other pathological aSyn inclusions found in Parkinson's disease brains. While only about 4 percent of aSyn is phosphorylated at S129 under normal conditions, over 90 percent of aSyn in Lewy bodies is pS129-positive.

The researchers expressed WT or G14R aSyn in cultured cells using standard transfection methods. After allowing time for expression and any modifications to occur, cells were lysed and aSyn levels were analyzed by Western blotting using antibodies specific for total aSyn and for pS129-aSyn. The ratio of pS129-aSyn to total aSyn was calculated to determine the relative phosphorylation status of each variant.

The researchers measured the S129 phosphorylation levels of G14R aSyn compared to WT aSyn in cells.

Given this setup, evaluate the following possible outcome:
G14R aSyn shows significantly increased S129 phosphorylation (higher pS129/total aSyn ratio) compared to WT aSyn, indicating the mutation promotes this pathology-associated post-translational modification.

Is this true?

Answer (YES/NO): YES